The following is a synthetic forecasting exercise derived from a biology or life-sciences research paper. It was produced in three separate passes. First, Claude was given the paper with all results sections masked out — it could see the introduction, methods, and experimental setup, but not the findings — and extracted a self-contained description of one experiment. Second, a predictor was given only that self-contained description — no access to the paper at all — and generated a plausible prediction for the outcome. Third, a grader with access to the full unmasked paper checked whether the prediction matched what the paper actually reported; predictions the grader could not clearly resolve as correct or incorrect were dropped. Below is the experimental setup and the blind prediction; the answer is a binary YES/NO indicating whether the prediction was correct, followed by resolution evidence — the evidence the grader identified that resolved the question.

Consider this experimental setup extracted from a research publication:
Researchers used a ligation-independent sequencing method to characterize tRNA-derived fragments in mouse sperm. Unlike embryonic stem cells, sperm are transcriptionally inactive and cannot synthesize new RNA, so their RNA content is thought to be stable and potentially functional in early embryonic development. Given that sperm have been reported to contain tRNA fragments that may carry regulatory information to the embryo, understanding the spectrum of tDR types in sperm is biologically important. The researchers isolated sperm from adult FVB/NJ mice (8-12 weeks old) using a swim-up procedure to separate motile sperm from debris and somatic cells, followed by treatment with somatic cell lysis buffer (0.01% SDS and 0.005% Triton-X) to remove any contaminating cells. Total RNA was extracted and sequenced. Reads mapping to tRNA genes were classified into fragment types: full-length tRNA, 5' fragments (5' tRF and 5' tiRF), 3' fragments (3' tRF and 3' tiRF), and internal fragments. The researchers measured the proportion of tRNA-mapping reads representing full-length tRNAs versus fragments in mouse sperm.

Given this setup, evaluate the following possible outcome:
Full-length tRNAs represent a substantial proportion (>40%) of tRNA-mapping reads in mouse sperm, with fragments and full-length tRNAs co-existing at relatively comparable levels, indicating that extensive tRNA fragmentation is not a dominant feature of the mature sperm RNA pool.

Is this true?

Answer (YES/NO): NO